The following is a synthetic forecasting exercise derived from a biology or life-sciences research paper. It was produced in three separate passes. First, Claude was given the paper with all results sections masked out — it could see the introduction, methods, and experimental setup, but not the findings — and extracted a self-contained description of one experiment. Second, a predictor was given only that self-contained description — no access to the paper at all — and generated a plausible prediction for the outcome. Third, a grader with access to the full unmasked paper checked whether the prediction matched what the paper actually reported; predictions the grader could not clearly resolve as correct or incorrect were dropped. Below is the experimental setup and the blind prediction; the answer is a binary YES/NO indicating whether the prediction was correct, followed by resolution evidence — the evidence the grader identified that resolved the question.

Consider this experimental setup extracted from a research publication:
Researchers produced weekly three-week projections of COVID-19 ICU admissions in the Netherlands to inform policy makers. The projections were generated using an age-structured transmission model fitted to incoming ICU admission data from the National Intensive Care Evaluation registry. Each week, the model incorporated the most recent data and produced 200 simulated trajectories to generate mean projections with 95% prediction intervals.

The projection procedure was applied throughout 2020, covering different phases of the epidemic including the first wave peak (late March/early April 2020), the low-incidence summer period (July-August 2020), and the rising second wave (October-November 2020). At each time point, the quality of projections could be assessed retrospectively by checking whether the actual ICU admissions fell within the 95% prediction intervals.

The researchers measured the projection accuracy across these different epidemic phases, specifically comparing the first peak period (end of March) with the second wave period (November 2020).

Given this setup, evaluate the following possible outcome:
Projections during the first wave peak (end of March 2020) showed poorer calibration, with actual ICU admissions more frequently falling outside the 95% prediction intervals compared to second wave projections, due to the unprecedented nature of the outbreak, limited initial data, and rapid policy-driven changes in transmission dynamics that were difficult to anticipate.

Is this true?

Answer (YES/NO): NO